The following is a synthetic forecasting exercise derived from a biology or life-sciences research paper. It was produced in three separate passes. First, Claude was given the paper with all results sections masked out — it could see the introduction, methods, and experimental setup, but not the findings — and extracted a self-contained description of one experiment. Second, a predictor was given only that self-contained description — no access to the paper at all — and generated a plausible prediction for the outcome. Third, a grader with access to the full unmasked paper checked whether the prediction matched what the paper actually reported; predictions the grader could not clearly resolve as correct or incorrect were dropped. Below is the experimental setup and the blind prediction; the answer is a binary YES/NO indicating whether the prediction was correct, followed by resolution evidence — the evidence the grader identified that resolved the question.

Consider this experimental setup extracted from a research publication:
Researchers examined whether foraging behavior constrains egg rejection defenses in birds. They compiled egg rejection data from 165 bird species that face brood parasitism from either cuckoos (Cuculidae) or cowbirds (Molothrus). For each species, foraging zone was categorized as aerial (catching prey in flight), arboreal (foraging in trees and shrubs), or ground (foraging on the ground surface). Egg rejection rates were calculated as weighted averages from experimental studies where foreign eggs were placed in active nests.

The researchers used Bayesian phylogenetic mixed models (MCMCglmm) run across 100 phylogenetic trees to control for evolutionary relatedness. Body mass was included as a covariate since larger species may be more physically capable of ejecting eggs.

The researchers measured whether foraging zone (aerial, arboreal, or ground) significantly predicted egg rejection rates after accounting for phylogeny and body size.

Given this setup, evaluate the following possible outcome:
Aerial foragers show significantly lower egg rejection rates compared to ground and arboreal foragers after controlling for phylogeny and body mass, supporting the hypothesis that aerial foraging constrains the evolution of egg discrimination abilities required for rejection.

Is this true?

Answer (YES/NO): NO